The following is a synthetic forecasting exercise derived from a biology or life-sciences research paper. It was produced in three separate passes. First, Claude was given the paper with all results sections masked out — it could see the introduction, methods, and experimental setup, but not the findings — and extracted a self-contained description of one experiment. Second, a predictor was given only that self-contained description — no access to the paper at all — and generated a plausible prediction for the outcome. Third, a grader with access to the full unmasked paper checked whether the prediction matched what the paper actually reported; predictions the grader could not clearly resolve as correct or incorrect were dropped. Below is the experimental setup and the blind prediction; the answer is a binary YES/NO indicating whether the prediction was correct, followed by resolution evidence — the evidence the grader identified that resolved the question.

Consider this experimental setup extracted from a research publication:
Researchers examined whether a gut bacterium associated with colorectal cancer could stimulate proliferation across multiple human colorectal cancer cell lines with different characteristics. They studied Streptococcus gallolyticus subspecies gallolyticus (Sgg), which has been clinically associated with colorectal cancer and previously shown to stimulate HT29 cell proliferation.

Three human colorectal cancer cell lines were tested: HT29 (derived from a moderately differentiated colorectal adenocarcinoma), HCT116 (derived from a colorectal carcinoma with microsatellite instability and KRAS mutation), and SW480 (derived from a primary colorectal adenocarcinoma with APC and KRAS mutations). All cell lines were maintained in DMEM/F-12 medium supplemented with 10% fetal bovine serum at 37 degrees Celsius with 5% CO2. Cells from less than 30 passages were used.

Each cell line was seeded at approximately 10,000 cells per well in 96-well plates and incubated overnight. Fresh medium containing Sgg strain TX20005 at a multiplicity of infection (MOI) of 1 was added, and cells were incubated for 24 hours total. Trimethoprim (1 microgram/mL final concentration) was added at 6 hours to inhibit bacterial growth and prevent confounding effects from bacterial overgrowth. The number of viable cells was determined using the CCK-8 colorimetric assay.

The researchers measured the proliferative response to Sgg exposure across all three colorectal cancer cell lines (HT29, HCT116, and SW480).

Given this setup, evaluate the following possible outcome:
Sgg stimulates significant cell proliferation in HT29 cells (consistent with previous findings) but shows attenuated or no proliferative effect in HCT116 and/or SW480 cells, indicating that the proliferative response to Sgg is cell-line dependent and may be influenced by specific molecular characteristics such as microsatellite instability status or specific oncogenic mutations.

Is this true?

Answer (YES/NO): NO